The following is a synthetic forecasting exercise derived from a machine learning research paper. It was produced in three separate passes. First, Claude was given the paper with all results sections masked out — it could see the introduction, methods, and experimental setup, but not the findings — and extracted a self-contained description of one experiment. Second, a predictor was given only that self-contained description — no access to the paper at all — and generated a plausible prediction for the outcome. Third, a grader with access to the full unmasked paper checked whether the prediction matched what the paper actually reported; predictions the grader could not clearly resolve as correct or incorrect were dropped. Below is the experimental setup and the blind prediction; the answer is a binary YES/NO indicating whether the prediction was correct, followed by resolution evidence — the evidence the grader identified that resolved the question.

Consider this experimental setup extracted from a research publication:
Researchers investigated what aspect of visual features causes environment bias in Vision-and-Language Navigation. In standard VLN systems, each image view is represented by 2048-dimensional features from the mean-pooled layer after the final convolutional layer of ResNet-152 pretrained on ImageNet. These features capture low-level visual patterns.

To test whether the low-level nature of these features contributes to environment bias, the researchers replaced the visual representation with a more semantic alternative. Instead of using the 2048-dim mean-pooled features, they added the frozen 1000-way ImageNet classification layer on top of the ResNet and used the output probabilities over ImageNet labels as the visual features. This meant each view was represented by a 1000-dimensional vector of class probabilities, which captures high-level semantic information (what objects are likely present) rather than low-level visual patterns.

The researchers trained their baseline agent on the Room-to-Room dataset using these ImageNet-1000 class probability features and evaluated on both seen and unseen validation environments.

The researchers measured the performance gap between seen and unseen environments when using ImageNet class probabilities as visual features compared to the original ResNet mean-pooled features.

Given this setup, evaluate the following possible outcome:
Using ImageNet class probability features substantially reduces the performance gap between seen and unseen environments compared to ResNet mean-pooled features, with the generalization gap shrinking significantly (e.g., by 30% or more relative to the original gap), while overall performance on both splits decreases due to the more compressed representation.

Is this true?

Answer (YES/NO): YES